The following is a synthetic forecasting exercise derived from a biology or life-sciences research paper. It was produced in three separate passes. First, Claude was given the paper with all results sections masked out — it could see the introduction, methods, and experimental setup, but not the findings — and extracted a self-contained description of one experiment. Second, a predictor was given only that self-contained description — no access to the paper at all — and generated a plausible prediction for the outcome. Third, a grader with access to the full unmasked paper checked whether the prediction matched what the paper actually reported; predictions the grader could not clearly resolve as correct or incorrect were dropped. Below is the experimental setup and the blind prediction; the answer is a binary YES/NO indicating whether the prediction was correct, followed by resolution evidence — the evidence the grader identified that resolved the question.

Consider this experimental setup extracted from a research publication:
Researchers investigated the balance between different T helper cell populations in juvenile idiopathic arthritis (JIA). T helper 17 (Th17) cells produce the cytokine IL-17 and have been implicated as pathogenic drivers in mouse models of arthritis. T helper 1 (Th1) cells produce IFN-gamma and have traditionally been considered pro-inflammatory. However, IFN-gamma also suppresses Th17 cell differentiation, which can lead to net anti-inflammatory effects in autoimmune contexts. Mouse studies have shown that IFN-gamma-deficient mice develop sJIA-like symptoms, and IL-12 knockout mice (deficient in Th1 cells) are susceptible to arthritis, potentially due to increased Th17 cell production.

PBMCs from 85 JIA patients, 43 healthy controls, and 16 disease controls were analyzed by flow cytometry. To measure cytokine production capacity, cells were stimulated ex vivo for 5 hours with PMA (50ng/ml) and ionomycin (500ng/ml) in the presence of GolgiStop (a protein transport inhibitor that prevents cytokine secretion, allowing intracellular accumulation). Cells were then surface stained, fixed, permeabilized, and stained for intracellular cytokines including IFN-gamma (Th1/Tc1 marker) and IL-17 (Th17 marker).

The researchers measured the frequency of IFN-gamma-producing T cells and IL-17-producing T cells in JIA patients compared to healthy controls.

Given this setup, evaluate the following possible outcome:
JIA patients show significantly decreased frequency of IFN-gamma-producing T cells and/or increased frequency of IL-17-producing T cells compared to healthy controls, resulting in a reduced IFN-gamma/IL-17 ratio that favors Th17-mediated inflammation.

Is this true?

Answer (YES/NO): YES